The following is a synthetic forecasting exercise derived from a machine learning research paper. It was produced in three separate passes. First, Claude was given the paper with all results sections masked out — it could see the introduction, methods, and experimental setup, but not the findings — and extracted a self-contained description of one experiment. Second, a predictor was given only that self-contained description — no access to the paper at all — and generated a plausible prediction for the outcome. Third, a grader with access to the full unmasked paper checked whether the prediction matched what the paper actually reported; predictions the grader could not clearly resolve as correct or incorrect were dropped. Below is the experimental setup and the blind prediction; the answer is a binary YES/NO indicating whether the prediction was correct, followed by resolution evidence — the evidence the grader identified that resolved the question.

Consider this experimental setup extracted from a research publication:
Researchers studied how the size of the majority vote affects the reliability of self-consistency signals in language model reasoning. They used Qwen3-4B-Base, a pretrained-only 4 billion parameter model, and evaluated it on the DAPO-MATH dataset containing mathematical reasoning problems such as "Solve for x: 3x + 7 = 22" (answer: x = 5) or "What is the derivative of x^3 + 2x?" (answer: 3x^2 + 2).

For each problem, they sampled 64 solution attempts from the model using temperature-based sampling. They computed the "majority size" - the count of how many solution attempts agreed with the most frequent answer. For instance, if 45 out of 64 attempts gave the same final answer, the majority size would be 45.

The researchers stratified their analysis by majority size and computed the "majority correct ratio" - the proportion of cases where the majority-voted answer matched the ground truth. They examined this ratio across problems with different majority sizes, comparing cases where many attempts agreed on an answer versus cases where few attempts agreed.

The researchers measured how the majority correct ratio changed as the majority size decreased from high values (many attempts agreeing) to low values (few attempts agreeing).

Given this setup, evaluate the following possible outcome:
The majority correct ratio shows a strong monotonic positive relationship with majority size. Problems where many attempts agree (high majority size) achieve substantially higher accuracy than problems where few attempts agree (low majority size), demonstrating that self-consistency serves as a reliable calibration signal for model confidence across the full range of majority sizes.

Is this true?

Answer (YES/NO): NO